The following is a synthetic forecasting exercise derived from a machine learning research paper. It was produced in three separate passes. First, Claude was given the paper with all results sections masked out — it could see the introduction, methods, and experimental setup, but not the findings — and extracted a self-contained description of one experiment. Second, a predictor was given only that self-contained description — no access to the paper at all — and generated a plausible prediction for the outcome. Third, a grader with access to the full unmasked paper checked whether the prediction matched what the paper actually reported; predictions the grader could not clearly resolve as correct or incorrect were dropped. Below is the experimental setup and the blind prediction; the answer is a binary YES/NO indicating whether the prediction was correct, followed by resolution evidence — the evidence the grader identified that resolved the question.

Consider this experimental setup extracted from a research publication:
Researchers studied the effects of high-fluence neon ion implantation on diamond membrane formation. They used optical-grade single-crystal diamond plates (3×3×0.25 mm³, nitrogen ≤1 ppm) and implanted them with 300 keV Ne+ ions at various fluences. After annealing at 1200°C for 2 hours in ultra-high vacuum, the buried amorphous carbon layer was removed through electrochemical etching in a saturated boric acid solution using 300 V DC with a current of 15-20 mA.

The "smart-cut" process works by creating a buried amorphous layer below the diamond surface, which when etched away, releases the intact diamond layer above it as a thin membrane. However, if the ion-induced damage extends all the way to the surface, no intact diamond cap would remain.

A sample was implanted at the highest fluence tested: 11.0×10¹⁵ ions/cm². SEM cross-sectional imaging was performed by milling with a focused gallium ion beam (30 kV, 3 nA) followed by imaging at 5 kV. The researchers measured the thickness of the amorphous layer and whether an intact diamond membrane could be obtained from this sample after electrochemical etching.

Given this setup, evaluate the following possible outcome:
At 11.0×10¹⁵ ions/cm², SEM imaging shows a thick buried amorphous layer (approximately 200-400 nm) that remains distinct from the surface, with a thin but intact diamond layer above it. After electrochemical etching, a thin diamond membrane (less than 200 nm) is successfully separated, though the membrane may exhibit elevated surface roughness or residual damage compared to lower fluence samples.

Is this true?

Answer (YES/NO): NO